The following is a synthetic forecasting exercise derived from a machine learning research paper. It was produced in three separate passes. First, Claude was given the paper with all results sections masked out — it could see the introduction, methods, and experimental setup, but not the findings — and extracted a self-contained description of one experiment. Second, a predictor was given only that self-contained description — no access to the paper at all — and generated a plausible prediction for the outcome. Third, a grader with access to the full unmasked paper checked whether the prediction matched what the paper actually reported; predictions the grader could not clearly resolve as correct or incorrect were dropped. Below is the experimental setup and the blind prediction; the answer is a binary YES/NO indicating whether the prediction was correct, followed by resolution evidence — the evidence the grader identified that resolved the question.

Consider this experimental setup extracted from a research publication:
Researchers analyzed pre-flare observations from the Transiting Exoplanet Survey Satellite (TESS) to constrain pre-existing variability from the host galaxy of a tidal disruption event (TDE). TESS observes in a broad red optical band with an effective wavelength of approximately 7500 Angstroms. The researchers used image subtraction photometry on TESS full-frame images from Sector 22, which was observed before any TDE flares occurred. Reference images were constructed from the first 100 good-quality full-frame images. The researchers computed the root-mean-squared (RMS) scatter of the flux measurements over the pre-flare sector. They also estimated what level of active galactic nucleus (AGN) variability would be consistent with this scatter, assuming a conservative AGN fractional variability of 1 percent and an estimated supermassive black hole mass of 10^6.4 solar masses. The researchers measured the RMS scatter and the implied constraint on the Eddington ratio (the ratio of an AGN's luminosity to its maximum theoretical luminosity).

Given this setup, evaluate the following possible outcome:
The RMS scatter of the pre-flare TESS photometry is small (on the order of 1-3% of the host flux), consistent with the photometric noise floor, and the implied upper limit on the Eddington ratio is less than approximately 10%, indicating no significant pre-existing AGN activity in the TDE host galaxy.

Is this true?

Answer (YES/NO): NO